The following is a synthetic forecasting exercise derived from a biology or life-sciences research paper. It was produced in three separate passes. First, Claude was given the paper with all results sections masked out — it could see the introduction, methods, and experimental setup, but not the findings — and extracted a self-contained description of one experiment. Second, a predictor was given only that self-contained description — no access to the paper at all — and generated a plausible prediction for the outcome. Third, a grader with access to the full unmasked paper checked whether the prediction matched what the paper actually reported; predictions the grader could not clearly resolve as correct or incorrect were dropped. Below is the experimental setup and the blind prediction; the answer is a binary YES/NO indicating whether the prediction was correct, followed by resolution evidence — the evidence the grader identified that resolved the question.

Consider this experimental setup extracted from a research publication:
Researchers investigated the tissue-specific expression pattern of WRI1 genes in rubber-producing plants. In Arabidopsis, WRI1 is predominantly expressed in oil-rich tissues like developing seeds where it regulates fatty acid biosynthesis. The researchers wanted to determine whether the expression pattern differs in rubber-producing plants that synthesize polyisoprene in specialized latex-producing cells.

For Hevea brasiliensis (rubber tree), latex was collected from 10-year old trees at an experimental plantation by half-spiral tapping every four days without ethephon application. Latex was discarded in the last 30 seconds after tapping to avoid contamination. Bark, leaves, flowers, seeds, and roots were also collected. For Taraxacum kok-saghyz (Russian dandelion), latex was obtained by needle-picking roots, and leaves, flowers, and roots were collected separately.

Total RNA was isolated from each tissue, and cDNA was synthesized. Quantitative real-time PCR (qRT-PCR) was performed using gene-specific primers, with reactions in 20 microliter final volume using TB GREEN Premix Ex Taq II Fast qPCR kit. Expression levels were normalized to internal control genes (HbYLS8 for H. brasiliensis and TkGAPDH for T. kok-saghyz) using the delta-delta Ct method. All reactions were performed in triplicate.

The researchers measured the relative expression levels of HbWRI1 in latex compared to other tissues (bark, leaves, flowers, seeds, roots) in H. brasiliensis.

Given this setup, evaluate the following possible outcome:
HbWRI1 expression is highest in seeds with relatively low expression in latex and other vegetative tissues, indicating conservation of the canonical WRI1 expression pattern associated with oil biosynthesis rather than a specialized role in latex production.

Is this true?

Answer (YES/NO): NO